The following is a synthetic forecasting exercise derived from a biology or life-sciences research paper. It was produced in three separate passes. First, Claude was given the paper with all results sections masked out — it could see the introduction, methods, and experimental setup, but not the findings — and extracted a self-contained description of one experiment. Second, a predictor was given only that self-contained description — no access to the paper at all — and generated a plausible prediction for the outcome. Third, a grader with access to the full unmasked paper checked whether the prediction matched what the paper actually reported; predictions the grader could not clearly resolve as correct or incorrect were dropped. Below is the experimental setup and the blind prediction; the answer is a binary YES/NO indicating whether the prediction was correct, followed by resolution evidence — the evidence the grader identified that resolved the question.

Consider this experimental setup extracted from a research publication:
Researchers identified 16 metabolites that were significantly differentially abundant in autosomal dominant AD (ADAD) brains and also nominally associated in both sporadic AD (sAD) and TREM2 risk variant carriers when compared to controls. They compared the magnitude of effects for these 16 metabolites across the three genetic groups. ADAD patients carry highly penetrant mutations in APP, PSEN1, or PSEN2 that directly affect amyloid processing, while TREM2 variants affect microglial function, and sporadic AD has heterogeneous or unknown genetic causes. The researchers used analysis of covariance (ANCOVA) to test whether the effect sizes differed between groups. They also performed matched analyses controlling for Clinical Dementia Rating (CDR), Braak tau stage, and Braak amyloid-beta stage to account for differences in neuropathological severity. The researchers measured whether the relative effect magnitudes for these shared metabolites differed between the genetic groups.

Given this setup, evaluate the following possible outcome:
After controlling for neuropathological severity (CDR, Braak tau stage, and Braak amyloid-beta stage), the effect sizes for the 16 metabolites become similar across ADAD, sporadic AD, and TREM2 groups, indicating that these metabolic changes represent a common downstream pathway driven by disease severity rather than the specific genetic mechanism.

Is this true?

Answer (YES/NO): NO